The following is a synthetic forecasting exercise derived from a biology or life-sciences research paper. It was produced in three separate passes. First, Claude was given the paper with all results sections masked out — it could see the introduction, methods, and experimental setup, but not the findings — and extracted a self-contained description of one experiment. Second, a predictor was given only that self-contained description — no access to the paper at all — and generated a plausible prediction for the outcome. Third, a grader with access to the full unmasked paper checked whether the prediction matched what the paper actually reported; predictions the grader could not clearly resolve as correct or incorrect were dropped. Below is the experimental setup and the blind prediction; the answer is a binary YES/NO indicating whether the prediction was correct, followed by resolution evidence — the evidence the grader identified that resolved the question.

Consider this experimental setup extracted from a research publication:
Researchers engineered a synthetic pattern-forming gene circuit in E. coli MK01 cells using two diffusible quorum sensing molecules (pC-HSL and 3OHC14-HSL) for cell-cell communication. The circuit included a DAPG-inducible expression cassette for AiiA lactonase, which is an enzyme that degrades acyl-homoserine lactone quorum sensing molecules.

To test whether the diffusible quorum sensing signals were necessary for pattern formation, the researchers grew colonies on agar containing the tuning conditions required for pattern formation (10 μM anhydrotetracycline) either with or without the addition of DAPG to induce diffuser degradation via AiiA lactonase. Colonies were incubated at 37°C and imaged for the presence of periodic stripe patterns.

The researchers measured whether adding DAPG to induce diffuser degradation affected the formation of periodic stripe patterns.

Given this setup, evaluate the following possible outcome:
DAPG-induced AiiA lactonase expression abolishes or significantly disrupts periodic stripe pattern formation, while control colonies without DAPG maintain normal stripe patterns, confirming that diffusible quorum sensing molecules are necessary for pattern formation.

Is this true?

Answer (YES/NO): YES